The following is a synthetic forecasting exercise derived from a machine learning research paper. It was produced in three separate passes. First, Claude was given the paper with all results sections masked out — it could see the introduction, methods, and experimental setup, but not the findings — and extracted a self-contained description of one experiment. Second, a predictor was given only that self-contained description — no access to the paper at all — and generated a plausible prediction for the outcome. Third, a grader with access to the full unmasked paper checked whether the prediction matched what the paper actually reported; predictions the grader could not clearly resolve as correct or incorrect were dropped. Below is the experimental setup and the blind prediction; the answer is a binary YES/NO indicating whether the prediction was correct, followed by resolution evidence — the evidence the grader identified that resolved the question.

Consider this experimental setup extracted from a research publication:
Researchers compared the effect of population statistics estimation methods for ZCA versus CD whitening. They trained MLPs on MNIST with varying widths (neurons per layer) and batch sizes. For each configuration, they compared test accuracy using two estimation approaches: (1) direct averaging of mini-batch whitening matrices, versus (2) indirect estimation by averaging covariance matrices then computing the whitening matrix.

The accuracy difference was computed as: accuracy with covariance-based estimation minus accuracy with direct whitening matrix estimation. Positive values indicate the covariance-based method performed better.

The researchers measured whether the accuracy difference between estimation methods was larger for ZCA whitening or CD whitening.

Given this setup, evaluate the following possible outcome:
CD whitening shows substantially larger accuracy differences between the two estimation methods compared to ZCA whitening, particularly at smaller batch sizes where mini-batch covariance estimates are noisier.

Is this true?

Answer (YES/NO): NO